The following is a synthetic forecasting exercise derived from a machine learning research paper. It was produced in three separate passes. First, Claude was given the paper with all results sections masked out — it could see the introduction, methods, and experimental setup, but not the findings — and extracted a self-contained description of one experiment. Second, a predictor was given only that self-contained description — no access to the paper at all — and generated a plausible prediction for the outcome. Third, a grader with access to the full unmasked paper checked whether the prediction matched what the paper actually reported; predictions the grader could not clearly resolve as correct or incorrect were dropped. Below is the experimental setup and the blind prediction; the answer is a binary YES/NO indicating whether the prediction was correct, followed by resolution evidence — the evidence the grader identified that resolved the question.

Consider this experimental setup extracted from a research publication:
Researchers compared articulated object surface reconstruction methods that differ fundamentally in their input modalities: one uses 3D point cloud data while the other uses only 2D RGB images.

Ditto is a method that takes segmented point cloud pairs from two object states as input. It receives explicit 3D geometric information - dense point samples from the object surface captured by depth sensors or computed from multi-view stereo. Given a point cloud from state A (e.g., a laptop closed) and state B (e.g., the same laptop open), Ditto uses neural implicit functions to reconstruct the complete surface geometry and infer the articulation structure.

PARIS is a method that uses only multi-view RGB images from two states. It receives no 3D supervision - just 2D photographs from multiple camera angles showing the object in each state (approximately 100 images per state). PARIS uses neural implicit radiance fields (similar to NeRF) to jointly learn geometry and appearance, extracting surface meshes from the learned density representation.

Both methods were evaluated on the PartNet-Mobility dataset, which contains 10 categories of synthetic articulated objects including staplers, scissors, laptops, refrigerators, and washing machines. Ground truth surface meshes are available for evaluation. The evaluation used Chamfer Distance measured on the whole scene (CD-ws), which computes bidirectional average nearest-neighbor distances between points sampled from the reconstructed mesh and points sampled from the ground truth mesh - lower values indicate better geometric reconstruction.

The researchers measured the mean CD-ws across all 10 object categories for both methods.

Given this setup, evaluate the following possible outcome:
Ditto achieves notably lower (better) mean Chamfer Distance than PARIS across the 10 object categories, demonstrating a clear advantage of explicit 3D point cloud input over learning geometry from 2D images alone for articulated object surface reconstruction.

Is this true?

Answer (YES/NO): NO